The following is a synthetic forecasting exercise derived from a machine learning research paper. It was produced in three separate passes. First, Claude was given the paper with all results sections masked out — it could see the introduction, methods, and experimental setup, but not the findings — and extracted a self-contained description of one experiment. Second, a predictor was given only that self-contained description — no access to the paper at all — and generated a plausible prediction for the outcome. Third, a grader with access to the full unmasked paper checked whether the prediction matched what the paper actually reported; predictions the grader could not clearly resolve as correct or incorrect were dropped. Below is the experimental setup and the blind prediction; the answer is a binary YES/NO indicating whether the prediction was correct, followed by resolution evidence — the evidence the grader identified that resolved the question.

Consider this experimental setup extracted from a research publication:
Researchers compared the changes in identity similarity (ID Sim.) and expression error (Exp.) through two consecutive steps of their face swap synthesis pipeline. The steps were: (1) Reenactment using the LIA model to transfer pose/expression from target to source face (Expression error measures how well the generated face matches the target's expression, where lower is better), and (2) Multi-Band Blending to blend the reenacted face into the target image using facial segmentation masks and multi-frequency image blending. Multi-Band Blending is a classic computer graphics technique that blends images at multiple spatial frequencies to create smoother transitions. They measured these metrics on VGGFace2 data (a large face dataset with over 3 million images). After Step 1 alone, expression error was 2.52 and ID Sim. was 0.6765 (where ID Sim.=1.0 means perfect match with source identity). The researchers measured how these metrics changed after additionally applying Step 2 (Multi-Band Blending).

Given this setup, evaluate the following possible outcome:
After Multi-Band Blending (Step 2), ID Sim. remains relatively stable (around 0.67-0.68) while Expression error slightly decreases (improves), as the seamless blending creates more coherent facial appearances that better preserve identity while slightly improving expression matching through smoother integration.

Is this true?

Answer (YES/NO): NO